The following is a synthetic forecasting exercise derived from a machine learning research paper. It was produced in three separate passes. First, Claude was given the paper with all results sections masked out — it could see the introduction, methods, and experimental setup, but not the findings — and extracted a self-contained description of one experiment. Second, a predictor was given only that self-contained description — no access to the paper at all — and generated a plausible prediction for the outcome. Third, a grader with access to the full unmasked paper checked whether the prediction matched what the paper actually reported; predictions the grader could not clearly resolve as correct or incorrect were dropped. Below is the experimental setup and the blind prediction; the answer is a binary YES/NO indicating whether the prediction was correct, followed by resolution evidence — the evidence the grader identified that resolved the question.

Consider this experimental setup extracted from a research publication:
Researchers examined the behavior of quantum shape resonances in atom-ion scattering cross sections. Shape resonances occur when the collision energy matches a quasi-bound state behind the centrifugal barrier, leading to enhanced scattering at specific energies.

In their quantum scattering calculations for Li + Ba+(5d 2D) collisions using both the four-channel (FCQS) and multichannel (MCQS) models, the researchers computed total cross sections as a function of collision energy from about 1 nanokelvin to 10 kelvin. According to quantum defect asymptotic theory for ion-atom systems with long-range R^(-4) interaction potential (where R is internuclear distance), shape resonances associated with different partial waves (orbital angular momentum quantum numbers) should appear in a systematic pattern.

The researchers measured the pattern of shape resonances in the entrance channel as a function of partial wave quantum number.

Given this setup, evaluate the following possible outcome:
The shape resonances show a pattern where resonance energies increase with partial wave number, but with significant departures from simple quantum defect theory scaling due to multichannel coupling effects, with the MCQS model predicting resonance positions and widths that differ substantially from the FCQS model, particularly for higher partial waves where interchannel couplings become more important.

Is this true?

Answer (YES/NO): NO